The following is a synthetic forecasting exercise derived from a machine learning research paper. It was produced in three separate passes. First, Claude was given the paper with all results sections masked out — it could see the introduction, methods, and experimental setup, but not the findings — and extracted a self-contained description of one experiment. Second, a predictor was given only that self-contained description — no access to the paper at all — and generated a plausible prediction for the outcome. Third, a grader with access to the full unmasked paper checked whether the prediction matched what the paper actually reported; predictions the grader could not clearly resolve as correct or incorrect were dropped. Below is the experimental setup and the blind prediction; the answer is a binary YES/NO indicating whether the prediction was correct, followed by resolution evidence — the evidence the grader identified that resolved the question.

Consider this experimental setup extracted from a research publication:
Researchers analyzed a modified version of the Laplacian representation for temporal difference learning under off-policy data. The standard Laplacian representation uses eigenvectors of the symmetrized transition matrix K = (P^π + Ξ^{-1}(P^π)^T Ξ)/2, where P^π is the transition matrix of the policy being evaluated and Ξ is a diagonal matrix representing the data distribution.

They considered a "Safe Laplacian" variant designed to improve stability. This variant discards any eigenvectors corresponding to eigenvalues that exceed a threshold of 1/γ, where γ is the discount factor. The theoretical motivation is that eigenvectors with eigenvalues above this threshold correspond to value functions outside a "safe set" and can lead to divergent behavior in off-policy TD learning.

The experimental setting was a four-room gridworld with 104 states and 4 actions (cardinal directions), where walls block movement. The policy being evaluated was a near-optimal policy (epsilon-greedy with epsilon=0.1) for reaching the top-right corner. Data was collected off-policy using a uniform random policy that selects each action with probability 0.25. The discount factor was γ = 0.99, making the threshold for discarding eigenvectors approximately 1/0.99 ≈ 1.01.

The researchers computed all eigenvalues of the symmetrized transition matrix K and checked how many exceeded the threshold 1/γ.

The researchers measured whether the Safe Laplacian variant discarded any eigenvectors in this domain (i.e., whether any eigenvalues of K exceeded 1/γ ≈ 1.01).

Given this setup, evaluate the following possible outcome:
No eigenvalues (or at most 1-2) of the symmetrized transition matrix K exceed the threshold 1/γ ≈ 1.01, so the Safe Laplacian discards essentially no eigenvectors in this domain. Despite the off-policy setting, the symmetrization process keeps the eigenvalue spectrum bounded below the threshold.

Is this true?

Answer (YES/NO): NO